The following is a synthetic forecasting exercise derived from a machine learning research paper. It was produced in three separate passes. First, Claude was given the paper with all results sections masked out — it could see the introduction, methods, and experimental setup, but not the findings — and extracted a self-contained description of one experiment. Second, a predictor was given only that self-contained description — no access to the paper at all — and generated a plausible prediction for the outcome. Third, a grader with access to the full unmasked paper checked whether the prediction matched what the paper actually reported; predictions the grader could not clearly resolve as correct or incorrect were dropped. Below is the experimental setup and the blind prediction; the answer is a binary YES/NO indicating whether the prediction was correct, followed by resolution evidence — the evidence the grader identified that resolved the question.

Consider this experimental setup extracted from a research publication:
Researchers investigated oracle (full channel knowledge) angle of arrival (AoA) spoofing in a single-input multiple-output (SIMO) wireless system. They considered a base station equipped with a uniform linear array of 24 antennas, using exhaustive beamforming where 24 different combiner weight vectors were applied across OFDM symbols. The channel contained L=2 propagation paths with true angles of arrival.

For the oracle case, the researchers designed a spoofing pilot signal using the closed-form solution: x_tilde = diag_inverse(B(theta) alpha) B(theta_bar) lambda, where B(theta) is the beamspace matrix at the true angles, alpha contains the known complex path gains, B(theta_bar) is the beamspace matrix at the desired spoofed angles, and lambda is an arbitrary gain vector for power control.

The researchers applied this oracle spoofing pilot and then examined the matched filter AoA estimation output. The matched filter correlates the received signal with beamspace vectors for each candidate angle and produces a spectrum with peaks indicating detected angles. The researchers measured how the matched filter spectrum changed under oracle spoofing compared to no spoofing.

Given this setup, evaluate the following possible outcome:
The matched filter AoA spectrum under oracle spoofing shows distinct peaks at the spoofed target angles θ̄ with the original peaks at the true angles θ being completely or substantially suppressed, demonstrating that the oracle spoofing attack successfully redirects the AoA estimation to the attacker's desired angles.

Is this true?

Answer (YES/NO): YES